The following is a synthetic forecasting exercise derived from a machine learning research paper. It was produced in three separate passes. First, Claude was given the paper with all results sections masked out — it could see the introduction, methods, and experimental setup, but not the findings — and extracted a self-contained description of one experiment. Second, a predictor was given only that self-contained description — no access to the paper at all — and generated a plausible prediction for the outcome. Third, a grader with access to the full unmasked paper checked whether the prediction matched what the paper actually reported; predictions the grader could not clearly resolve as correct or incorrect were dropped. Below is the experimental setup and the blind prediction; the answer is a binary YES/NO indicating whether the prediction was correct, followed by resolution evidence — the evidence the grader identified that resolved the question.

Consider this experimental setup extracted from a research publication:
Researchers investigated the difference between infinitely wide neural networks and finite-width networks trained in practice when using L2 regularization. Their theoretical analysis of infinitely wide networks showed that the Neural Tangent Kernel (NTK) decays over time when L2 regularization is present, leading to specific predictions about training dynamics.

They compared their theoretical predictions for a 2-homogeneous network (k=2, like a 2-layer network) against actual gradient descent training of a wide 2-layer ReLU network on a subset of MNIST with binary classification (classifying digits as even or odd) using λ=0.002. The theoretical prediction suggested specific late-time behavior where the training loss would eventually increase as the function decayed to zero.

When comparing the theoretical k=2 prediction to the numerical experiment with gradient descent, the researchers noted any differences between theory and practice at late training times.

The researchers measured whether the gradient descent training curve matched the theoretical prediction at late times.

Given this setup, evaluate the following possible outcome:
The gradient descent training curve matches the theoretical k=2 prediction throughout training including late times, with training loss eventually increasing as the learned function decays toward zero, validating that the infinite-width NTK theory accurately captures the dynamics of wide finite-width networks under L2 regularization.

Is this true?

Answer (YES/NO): NO